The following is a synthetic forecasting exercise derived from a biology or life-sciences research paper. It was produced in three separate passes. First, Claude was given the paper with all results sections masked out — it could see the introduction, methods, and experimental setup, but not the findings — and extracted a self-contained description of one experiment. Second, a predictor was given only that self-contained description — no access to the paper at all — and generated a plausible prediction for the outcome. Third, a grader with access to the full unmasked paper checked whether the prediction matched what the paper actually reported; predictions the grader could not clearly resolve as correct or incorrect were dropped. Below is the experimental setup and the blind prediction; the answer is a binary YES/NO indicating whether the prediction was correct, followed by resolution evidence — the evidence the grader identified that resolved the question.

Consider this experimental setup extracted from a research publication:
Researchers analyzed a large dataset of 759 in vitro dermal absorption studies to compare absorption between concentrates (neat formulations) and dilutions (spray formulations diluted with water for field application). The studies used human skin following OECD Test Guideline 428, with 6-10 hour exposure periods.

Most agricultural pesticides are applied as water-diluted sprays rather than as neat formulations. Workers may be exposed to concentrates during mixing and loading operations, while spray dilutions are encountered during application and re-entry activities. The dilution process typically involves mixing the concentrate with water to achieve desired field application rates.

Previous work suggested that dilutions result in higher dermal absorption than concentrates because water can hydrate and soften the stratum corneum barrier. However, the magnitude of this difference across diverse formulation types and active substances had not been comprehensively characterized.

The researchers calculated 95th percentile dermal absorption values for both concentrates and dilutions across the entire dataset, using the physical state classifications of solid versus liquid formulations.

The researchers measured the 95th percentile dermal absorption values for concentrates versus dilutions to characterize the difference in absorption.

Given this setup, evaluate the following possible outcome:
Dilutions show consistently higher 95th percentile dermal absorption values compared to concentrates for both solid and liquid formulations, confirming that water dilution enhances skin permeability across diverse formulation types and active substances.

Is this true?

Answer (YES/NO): YES